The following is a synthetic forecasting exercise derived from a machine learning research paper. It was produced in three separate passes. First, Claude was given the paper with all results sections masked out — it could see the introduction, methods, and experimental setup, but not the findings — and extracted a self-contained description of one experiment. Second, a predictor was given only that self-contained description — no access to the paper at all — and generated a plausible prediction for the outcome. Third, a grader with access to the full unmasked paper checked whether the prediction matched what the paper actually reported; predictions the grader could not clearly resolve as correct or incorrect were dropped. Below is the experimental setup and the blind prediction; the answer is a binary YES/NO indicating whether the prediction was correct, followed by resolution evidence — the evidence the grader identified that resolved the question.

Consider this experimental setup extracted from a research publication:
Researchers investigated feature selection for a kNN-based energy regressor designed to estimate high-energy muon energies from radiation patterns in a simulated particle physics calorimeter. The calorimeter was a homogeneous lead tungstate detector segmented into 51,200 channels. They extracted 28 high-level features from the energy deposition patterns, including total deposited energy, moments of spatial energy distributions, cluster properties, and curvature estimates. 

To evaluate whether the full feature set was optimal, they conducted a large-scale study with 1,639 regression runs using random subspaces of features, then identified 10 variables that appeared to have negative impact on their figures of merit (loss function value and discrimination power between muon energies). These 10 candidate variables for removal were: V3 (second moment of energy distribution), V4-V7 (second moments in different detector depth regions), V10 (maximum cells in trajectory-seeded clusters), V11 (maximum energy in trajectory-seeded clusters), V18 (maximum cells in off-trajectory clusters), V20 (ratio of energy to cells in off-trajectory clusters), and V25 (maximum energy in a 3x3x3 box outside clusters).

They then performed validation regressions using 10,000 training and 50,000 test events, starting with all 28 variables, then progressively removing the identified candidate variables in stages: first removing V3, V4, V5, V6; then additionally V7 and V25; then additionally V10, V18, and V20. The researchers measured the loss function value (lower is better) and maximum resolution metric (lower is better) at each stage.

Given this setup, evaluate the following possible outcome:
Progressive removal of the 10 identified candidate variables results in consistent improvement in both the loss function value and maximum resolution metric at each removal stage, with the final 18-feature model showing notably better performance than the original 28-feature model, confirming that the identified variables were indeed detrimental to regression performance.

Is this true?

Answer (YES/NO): NO